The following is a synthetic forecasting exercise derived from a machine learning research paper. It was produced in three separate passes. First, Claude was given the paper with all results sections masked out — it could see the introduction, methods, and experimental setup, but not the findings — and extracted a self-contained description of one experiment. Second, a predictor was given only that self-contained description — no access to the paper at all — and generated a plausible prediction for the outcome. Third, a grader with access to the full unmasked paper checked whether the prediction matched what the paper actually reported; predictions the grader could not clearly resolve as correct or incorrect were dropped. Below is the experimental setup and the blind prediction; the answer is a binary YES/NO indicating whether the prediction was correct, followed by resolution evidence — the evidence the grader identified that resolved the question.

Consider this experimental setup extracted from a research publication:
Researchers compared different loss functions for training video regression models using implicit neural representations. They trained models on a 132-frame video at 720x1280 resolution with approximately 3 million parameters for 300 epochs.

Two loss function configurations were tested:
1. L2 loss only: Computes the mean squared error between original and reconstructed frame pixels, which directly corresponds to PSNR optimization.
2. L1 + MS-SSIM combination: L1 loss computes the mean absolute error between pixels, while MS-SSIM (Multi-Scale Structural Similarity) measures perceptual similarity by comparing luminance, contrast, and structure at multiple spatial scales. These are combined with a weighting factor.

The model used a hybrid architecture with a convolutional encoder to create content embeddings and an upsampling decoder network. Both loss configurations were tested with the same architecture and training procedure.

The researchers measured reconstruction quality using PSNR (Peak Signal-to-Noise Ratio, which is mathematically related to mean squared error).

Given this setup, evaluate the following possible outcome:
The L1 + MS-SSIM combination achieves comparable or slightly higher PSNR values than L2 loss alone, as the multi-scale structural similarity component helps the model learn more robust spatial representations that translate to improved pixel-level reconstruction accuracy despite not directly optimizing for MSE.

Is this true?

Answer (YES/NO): YES